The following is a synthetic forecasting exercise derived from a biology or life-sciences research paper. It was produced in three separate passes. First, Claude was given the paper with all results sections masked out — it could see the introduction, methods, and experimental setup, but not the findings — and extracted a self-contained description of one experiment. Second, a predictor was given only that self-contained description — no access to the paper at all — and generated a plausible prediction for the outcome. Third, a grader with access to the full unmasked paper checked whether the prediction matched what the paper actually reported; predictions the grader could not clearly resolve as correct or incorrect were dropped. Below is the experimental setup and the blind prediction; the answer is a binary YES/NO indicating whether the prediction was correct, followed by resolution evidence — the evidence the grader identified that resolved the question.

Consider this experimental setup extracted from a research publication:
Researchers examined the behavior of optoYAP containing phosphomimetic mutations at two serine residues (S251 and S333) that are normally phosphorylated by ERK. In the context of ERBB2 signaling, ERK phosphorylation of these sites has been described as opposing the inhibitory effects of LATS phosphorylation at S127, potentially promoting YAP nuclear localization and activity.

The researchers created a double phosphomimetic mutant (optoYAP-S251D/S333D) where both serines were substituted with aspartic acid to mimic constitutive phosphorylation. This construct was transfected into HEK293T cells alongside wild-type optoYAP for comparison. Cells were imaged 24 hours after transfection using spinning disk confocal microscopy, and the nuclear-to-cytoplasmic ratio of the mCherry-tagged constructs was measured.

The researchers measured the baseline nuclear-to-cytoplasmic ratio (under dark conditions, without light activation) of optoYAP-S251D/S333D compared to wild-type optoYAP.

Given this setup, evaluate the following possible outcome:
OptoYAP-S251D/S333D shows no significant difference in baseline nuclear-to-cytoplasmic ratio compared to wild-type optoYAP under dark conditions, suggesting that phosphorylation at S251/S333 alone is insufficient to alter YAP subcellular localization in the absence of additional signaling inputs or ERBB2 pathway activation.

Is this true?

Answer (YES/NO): YES